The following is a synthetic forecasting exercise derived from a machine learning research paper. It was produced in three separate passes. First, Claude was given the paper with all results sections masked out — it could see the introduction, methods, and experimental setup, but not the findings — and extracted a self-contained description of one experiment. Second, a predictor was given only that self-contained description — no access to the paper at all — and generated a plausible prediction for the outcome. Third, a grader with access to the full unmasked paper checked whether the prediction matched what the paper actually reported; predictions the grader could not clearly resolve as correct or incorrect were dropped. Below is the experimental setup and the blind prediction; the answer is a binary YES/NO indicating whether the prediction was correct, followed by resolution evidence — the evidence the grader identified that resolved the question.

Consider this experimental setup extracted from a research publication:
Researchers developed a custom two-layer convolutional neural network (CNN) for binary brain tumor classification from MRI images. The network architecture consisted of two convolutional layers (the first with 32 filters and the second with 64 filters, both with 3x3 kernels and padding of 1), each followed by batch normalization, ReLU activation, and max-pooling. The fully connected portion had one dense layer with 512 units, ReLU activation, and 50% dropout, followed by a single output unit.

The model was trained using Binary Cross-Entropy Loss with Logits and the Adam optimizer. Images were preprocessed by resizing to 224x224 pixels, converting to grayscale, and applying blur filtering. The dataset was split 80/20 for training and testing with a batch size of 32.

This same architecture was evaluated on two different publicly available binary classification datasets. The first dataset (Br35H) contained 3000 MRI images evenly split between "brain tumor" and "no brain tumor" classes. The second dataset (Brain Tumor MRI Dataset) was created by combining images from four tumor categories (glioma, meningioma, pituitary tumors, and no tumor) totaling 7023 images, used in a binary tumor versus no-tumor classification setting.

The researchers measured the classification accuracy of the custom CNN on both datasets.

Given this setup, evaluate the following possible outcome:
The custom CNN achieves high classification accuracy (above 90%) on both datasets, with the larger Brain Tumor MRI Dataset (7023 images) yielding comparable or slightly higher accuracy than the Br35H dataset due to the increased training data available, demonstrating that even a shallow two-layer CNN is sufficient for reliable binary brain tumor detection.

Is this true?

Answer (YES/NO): YES